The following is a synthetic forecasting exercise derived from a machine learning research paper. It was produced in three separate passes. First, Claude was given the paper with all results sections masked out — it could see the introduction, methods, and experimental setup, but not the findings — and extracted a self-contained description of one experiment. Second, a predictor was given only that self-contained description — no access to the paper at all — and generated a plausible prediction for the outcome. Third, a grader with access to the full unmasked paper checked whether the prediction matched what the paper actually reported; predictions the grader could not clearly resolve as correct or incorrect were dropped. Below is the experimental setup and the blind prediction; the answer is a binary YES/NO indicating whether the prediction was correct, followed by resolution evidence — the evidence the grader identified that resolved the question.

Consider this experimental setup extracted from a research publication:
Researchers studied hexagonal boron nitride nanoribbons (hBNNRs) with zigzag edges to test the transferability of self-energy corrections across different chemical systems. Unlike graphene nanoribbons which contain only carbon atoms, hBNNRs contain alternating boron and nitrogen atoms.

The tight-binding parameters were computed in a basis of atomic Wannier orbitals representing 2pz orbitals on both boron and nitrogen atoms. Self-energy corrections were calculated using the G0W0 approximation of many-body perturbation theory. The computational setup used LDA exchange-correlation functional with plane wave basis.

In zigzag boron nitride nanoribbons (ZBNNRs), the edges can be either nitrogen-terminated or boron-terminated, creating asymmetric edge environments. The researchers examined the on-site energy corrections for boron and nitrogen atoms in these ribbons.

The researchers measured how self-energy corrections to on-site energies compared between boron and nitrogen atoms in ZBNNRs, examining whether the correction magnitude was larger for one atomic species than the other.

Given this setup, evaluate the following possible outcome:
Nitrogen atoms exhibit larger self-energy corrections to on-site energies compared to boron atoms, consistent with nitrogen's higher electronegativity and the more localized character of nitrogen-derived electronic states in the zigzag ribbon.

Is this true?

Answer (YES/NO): YES